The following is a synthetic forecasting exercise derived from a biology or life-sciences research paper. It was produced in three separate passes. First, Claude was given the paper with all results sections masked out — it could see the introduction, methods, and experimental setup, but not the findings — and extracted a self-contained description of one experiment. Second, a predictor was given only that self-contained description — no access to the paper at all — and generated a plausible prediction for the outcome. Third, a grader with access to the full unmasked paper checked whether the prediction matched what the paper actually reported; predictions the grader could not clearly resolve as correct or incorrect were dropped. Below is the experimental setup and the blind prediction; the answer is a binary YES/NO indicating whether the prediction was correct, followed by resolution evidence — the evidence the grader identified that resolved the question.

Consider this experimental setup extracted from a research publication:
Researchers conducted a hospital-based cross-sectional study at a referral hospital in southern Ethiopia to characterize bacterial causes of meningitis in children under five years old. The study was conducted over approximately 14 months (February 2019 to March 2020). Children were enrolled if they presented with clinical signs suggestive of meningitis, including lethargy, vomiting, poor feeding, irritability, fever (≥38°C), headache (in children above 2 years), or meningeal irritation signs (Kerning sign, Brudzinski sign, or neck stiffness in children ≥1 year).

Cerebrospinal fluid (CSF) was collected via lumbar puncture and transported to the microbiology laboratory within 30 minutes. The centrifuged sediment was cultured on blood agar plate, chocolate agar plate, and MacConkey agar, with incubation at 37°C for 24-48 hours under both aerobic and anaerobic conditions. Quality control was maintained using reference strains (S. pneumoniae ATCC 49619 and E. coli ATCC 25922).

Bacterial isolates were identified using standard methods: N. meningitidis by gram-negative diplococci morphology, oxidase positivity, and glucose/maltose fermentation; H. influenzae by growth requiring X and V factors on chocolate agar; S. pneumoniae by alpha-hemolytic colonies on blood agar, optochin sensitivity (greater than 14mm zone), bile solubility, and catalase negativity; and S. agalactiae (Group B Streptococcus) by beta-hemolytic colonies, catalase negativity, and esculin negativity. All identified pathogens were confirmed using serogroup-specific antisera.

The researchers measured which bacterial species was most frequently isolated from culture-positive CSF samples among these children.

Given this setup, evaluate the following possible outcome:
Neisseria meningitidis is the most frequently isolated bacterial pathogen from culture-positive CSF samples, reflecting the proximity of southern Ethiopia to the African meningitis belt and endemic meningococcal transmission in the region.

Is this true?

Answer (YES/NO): NO